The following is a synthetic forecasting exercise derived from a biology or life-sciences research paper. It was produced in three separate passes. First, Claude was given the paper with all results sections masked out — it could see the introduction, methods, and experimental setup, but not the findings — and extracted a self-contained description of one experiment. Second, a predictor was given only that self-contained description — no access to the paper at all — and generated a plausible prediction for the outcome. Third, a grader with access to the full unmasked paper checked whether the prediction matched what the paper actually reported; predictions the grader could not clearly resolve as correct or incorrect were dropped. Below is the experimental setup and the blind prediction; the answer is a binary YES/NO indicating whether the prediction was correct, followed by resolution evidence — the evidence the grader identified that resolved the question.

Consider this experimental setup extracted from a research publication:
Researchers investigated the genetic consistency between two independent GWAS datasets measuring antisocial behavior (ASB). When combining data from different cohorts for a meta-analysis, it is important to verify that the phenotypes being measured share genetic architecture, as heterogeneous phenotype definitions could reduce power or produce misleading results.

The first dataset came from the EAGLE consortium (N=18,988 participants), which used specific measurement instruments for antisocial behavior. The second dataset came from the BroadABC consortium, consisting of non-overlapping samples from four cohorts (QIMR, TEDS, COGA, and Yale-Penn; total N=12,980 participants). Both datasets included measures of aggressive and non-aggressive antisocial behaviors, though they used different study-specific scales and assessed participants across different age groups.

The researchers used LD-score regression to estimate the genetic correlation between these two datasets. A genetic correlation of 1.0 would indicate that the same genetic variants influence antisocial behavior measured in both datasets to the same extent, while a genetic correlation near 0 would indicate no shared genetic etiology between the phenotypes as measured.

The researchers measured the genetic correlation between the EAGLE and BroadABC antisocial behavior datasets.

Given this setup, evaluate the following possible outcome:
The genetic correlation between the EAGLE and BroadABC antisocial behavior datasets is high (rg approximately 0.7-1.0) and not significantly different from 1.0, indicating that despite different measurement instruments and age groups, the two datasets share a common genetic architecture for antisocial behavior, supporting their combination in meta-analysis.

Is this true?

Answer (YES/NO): NO